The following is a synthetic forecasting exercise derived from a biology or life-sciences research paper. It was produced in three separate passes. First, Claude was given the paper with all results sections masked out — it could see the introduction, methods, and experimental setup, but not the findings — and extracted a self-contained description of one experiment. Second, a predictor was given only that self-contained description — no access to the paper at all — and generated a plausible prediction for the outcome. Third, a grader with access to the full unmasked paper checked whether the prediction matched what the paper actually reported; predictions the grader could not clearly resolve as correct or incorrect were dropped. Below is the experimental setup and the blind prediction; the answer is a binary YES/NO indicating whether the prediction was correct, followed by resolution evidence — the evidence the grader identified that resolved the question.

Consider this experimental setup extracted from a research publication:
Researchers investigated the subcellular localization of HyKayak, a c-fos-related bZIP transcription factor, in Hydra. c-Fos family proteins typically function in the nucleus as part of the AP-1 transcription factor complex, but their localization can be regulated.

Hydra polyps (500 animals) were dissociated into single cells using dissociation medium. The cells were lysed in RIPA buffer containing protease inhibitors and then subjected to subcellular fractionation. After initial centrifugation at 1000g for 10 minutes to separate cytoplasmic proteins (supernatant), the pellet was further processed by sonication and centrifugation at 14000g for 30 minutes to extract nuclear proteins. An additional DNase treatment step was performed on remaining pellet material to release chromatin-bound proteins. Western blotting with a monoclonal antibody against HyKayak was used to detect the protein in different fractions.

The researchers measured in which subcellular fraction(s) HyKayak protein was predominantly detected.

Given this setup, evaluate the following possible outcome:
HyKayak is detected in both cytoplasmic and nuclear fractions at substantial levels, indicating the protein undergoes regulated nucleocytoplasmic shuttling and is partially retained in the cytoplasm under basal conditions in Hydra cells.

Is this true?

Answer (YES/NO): NO